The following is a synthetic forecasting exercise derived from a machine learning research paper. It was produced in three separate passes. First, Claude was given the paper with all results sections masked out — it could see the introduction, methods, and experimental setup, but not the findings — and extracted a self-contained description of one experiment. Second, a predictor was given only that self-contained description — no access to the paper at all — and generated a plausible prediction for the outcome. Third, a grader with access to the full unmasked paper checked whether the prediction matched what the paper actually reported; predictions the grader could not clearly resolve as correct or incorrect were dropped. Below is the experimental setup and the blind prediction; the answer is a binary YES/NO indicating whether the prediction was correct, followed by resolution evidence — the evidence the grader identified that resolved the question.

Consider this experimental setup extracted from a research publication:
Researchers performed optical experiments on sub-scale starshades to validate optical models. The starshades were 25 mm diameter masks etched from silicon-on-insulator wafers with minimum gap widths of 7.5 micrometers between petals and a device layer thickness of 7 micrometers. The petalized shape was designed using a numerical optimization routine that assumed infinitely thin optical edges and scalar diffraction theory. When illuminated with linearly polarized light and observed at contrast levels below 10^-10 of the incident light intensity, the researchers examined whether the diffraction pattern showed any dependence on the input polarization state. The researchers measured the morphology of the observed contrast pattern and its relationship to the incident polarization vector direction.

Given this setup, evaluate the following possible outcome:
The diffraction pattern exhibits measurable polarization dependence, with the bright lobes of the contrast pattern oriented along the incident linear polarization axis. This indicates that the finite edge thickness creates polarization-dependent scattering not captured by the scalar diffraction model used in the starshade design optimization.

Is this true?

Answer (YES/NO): YES